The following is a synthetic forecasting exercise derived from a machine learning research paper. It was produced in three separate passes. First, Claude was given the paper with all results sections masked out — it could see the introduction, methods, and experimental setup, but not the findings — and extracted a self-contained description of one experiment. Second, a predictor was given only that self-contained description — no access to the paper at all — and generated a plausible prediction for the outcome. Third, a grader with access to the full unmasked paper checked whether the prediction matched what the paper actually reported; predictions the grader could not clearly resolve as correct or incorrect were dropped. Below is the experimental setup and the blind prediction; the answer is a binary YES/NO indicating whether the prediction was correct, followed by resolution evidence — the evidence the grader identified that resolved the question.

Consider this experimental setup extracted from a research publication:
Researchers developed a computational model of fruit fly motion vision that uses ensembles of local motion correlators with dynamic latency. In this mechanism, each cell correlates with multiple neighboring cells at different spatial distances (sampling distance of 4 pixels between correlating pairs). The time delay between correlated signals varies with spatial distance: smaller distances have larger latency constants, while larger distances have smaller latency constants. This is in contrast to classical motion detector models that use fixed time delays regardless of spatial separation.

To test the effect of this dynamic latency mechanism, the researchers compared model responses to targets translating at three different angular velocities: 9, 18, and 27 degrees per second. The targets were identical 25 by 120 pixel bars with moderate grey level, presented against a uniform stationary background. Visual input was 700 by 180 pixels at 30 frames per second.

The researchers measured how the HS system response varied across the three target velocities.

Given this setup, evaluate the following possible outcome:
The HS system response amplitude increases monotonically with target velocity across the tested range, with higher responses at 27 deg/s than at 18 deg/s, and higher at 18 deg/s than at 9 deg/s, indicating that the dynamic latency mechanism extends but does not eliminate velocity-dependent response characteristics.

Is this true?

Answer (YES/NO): YES